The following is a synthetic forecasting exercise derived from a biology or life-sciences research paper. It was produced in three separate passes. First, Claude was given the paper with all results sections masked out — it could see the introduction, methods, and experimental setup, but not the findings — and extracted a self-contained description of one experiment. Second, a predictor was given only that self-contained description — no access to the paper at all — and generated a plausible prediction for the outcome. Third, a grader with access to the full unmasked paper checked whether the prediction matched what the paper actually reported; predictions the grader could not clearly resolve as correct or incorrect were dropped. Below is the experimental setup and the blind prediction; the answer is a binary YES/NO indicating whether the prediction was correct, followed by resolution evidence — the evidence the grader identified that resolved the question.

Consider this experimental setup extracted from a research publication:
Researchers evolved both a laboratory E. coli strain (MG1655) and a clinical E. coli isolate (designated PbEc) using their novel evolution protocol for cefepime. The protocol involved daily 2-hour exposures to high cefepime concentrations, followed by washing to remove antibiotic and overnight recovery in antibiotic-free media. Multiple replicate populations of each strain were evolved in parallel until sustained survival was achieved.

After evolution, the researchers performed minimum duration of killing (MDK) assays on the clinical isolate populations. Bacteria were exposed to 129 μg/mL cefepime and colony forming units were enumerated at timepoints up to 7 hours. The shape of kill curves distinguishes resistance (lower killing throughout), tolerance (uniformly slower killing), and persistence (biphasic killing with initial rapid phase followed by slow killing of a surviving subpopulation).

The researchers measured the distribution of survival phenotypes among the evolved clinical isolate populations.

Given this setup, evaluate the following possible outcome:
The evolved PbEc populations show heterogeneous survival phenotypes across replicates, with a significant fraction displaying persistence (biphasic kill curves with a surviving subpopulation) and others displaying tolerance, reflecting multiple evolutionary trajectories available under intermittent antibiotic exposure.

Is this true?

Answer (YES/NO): YES